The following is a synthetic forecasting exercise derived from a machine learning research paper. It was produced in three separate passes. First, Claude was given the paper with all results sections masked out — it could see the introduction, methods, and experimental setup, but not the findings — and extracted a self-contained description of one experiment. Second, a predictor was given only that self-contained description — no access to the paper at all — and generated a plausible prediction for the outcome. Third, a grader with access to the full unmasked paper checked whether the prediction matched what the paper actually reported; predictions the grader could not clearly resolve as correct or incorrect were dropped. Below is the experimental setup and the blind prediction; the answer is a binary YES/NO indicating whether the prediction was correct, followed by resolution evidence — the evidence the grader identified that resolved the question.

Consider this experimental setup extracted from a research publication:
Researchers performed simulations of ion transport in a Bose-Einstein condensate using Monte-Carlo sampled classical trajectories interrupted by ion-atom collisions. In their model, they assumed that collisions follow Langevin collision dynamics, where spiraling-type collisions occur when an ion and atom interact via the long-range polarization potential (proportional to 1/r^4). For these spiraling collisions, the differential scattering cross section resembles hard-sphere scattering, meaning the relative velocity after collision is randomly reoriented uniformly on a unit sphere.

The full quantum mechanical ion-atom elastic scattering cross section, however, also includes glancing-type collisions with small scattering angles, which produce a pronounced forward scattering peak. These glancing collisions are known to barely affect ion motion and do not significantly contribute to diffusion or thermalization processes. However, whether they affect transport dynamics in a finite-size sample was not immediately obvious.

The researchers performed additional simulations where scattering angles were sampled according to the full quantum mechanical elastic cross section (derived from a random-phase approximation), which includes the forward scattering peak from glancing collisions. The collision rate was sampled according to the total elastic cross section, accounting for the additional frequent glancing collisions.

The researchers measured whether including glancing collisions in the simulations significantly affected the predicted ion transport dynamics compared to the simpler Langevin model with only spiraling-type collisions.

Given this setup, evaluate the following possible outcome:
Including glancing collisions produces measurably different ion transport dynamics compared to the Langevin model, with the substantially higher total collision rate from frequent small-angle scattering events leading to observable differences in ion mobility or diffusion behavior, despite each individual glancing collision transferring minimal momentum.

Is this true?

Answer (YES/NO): NO